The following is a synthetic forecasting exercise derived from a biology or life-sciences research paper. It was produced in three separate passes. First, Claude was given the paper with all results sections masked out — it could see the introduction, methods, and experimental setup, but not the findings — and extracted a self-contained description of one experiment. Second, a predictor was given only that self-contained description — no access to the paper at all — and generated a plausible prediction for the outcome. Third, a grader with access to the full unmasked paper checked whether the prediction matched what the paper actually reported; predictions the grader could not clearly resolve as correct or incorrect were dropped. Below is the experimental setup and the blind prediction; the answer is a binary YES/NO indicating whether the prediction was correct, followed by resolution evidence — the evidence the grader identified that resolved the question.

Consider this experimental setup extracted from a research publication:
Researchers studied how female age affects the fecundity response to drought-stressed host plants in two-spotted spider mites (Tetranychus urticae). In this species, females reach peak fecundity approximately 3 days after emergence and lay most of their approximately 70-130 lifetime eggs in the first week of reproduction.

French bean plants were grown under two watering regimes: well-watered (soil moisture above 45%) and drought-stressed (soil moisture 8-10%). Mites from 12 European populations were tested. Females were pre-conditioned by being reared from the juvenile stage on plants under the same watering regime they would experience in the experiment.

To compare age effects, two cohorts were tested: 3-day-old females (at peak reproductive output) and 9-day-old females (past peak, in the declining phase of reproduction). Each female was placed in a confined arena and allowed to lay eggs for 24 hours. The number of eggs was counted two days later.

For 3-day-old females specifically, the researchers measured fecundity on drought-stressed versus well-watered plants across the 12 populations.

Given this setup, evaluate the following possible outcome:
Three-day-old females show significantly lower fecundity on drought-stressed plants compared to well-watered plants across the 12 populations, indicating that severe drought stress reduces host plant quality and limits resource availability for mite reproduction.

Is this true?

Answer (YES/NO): NO